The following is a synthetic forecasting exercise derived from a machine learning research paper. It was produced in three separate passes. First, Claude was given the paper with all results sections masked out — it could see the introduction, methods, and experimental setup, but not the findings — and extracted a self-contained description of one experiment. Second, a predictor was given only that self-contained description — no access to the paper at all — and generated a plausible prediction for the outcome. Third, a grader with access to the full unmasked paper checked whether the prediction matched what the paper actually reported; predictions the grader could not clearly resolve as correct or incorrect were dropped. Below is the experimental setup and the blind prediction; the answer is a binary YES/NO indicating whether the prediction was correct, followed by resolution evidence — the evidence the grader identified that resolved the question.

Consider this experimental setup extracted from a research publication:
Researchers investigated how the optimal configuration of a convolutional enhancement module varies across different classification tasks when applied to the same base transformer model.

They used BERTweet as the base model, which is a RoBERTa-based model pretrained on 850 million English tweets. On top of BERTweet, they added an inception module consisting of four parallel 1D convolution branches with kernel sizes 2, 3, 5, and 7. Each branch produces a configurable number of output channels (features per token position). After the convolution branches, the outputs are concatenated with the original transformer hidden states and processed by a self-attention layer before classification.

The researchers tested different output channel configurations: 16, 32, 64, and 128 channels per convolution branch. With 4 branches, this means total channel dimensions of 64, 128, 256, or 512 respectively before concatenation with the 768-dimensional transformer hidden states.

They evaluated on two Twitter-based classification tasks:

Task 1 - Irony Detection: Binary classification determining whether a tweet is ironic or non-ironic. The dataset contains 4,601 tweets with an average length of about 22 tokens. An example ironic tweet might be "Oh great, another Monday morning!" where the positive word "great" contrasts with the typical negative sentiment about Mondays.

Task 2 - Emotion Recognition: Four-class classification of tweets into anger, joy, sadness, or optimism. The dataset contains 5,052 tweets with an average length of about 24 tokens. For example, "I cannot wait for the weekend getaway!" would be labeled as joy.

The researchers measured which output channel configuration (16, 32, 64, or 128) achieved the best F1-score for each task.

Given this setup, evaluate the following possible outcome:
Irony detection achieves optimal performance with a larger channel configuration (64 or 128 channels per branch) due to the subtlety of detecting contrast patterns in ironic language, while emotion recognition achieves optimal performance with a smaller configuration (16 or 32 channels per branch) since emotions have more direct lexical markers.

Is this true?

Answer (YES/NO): NO